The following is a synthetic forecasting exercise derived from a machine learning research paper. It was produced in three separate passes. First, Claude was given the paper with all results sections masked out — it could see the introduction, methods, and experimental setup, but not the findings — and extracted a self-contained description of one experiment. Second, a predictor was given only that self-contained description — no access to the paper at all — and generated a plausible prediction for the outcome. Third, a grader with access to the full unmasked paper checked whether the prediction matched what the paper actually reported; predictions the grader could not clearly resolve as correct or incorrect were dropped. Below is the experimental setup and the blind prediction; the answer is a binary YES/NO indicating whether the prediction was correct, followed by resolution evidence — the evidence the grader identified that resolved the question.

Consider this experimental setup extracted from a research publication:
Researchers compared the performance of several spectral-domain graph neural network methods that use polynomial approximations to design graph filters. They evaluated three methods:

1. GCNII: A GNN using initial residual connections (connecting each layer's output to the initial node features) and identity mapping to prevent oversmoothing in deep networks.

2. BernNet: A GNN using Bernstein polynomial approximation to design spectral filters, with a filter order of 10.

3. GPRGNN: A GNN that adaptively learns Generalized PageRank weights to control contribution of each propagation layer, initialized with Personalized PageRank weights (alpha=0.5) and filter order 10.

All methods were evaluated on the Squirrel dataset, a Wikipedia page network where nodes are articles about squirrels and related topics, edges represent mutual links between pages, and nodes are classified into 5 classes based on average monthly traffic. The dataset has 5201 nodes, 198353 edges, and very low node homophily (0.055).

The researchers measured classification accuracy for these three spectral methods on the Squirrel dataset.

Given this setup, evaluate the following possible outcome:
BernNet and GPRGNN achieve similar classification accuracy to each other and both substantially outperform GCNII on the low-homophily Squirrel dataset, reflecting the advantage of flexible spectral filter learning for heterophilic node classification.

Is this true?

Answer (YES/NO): NO